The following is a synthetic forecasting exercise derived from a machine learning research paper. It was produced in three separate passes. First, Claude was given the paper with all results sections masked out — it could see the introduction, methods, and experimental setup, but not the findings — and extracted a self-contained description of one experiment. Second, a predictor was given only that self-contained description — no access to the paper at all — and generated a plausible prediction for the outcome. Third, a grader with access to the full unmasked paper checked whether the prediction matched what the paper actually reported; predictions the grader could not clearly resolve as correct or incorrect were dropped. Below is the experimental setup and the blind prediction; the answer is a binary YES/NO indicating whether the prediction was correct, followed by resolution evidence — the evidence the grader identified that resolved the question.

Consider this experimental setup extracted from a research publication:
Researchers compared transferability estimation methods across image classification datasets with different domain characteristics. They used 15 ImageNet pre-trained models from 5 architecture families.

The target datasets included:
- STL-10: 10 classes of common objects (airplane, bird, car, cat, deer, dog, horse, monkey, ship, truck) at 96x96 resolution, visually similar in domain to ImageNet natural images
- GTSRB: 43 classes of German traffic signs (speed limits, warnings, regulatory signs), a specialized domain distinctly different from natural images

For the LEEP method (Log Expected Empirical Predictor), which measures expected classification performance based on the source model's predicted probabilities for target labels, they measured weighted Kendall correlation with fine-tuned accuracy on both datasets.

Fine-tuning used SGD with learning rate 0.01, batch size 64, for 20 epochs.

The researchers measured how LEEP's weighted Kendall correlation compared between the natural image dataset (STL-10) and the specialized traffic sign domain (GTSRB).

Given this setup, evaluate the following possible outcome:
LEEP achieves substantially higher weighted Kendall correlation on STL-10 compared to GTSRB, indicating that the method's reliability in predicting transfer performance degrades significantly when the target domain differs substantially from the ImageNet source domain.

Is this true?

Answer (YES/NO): NO